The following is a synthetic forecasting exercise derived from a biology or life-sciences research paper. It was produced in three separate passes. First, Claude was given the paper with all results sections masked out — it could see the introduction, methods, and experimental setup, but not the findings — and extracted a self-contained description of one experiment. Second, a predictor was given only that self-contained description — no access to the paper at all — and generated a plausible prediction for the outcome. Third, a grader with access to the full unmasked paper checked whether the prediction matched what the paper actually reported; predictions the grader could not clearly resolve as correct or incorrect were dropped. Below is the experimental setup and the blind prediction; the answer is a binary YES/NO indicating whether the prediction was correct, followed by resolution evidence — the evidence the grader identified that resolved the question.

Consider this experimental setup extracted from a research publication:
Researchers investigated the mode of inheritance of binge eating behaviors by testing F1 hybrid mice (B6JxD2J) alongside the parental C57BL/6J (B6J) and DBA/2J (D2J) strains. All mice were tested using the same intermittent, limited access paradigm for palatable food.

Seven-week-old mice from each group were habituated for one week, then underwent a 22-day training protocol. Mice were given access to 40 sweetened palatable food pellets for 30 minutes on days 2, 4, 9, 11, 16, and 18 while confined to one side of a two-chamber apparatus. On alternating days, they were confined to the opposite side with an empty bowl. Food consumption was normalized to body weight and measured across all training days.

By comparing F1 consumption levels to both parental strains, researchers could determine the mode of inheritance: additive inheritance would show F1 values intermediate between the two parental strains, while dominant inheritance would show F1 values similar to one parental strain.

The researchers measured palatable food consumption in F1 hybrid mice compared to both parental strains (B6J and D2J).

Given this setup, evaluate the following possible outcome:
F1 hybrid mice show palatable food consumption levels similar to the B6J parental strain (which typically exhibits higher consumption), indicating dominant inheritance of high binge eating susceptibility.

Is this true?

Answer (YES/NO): NO